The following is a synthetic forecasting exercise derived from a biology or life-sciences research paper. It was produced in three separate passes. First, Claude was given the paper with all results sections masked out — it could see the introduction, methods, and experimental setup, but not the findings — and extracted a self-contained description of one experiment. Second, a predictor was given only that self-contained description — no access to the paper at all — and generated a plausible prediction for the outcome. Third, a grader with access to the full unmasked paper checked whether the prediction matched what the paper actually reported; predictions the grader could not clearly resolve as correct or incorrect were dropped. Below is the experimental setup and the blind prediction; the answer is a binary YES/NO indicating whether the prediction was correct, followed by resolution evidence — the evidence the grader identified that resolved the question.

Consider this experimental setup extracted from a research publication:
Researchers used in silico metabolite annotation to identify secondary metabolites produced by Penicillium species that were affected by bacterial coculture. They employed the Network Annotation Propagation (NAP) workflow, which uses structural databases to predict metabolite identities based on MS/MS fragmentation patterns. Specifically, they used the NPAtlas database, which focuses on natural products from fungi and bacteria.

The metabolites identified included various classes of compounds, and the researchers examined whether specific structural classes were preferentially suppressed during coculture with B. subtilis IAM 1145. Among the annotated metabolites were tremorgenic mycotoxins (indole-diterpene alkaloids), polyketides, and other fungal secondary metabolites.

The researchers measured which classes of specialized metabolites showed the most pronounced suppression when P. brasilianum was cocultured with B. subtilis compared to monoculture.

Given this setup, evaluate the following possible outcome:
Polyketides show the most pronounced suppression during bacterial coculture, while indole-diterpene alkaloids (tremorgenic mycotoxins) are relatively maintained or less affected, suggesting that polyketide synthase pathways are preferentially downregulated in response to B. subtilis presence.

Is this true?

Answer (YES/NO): NO